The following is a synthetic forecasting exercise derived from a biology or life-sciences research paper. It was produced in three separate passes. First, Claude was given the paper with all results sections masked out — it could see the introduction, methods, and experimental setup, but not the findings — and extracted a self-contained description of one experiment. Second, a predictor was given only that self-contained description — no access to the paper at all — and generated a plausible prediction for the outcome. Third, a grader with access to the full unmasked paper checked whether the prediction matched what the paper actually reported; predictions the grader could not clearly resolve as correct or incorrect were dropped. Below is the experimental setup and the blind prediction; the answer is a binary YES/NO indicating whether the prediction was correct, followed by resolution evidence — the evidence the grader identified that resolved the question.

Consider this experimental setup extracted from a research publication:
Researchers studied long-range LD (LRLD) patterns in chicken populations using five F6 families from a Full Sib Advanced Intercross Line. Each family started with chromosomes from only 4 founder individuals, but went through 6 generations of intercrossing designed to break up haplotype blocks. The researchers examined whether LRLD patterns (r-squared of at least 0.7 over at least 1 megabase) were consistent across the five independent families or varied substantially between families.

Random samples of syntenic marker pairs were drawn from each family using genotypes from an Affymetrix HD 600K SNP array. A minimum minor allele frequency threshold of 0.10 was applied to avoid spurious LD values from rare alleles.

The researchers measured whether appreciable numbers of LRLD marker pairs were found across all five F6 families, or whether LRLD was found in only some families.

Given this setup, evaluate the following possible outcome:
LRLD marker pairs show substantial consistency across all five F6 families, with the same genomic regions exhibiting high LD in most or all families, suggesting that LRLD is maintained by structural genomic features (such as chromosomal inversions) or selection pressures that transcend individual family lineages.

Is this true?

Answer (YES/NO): YES